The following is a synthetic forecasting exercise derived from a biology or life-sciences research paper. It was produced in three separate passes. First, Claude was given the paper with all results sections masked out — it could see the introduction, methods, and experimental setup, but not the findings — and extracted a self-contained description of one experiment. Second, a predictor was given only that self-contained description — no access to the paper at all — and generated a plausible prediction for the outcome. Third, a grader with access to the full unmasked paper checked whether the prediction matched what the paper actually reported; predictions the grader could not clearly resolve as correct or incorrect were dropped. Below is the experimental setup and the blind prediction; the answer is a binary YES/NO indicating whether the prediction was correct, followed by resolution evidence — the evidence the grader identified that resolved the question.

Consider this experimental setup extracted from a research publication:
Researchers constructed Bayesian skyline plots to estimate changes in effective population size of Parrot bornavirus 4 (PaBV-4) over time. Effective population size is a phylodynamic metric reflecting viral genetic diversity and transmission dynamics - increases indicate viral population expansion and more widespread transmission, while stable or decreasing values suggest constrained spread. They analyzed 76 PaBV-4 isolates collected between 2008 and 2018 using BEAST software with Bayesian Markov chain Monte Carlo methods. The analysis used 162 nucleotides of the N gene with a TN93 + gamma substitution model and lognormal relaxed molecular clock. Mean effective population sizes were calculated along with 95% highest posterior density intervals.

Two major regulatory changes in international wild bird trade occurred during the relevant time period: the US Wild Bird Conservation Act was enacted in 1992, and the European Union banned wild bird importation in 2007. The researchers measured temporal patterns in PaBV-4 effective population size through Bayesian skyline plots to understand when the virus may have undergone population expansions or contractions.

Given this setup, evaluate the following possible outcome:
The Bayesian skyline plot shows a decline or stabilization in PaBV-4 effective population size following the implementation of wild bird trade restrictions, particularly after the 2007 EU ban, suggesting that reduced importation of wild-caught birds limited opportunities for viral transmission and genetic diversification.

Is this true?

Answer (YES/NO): NO